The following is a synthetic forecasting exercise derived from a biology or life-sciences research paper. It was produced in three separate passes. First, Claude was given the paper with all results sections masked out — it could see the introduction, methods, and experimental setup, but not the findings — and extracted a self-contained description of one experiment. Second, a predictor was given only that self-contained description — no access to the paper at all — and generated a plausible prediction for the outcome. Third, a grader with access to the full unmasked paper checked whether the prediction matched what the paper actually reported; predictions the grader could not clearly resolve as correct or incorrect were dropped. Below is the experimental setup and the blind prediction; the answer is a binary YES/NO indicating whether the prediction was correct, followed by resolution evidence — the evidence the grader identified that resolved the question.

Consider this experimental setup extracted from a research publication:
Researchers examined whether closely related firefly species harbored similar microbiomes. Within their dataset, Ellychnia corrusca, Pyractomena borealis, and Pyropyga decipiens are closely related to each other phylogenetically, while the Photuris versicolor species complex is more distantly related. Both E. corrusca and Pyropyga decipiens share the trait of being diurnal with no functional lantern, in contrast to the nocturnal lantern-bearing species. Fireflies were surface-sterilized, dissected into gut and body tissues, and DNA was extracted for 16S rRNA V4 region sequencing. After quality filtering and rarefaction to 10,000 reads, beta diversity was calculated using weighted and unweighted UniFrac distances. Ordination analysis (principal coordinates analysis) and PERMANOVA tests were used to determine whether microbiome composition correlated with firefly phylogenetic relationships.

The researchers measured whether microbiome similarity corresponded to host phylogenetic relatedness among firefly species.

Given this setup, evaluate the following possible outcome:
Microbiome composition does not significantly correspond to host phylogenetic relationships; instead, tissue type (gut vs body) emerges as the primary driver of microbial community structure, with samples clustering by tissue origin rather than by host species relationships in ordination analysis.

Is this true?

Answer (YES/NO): NO